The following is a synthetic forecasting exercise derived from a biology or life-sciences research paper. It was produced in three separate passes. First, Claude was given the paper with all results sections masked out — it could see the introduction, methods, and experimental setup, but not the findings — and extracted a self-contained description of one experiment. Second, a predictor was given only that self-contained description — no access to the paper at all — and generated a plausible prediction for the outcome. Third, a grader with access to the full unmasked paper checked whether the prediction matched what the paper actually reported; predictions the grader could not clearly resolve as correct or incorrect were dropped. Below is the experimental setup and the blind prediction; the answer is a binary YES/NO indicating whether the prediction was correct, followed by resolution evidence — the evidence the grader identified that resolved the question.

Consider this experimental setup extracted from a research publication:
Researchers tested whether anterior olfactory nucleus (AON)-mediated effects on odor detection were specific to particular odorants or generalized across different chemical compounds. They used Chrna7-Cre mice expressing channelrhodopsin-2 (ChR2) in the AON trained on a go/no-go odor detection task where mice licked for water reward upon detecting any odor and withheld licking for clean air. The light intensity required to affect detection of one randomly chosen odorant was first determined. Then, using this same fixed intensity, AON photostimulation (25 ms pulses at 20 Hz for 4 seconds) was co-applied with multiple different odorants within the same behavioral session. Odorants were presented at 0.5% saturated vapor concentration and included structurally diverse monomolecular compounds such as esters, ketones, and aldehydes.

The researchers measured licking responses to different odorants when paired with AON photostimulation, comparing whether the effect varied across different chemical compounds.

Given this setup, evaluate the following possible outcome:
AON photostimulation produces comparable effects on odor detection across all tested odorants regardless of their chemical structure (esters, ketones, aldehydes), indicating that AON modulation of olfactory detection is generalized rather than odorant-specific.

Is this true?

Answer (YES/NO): YES